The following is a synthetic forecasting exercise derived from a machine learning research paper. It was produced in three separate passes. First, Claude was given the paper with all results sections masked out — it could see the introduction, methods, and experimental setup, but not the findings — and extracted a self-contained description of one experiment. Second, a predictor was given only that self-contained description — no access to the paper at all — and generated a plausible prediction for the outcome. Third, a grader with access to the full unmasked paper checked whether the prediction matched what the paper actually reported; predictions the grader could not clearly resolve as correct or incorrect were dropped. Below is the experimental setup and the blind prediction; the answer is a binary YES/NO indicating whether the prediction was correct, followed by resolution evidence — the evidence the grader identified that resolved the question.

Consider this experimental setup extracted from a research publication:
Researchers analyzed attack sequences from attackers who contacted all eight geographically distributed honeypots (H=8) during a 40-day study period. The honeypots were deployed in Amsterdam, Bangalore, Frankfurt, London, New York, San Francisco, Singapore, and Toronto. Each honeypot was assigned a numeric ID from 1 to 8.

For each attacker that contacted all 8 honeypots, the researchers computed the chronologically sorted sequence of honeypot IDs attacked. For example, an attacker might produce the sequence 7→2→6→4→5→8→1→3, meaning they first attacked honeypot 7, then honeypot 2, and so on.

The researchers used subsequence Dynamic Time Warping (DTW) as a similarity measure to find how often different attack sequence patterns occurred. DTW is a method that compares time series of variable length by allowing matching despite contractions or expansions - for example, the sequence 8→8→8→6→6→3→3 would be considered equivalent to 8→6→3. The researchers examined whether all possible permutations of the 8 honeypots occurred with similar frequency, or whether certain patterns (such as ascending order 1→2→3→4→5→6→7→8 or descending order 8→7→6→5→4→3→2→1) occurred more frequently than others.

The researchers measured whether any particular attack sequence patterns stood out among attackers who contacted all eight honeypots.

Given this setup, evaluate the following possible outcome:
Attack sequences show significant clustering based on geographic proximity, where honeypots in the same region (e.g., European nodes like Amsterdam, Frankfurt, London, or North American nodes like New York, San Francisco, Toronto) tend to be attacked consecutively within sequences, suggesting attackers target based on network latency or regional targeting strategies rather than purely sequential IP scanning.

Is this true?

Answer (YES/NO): NO